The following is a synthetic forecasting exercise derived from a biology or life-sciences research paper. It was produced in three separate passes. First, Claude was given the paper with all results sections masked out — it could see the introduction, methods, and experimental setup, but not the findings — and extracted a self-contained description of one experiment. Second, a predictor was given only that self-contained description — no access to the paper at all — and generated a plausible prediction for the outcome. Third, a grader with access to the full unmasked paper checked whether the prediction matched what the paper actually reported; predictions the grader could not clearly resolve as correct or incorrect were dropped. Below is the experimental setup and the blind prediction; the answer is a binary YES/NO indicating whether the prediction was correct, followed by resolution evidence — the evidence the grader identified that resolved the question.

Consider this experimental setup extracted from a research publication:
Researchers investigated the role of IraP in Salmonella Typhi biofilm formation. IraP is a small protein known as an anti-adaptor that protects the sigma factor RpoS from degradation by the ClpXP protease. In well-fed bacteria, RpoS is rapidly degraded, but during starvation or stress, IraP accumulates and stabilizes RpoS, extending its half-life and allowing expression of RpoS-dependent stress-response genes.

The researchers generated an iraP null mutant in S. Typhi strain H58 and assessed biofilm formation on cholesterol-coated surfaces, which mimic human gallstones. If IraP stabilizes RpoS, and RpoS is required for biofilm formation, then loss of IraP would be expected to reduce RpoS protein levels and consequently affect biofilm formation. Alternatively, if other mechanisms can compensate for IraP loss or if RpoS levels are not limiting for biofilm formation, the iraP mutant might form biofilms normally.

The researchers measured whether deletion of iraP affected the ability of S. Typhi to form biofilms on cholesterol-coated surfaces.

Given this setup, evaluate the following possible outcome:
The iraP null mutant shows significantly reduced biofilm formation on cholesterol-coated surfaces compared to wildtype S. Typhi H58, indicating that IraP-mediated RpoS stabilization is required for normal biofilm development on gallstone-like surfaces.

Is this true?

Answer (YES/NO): YES